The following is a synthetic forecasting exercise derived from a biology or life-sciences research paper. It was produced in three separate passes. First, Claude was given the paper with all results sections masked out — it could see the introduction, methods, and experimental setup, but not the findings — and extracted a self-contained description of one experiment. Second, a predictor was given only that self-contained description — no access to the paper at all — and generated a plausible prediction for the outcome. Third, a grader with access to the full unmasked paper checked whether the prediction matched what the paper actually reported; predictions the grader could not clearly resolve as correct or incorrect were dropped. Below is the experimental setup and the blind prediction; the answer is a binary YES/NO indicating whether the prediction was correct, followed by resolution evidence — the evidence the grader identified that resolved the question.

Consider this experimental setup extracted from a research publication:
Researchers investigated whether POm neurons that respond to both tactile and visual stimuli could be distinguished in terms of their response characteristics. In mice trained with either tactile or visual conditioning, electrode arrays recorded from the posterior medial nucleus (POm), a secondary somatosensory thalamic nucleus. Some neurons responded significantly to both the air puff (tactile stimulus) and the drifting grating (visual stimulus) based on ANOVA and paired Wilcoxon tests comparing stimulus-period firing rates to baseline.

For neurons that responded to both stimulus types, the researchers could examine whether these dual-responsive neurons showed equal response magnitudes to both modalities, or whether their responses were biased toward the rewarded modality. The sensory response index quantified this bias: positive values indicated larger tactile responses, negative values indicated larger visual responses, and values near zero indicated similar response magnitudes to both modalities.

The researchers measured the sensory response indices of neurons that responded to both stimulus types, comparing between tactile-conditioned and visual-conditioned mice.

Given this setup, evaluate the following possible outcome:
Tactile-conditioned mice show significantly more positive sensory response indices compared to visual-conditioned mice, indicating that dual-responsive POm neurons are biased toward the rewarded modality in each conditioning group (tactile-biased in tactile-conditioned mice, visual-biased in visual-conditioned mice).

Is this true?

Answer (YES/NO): NO